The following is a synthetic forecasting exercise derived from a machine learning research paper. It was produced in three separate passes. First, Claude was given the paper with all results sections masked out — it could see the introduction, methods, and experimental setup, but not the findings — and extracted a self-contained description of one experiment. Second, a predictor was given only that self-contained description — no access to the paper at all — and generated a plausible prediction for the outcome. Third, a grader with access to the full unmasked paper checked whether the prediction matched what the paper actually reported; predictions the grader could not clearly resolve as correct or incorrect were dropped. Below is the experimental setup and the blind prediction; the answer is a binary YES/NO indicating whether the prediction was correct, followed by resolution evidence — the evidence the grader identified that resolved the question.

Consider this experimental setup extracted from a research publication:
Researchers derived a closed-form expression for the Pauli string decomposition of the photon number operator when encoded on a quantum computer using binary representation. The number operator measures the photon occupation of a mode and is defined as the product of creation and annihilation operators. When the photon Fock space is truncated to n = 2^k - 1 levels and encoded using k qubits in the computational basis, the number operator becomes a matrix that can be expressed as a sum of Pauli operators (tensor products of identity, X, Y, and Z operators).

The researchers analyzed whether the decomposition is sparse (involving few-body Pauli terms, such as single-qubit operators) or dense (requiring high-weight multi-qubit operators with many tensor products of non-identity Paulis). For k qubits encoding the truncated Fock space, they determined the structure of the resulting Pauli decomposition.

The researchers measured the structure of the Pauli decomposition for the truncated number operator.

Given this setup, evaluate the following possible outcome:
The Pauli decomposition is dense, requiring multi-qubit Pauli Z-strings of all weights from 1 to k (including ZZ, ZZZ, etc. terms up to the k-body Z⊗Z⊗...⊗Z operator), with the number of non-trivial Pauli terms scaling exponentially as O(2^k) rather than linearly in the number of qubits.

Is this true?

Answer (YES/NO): NO